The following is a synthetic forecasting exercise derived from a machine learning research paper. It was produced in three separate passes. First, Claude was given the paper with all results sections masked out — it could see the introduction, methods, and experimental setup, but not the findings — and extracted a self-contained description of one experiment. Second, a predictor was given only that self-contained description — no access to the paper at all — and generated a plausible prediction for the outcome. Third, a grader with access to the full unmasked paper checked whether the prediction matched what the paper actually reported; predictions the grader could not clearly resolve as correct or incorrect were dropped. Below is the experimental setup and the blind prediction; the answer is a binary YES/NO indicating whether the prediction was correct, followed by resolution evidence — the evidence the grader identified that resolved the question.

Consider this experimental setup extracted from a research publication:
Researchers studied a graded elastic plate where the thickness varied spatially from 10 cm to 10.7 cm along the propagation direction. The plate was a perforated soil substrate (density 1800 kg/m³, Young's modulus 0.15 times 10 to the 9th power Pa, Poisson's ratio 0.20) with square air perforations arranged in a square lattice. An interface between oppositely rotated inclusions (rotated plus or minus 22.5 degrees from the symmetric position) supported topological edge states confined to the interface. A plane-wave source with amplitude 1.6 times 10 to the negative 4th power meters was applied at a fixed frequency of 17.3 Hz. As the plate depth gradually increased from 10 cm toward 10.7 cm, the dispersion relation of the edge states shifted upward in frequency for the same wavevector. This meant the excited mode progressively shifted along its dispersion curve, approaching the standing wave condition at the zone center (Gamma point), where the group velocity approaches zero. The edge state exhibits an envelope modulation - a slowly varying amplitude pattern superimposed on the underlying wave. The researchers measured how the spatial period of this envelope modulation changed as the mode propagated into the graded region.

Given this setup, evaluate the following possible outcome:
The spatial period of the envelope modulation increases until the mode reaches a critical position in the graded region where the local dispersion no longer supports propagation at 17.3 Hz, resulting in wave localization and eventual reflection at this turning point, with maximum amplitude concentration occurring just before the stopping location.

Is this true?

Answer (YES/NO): NO